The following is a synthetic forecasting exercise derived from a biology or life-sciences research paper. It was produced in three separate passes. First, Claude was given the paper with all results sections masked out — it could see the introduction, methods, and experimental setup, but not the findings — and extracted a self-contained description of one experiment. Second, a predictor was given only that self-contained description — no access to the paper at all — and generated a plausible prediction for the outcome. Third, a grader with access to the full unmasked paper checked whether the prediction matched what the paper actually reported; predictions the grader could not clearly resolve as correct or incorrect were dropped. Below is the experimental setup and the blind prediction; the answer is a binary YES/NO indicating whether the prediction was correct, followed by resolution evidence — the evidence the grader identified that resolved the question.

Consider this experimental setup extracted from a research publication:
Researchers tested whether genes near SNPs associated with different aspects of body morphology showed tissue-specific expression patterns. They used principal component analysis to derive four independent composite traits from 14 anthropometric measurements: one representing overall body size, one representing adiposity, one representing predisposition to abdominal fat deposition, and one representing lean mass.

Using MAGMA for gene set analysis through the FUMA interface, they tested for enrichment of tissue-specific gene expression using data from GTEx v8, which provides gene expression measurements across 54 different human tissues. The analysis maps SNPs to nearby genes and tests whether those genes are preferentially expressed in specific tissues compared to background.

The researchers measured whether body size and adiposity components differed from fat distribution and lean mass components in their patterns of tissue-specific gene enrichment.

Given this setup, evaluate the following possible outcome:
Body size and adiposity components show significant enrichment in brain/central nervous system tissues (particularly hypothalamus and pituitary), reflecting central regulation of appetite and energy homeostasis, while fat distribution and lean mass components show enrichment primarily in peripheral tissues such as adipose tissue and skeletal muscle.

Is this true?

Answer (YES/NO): NO